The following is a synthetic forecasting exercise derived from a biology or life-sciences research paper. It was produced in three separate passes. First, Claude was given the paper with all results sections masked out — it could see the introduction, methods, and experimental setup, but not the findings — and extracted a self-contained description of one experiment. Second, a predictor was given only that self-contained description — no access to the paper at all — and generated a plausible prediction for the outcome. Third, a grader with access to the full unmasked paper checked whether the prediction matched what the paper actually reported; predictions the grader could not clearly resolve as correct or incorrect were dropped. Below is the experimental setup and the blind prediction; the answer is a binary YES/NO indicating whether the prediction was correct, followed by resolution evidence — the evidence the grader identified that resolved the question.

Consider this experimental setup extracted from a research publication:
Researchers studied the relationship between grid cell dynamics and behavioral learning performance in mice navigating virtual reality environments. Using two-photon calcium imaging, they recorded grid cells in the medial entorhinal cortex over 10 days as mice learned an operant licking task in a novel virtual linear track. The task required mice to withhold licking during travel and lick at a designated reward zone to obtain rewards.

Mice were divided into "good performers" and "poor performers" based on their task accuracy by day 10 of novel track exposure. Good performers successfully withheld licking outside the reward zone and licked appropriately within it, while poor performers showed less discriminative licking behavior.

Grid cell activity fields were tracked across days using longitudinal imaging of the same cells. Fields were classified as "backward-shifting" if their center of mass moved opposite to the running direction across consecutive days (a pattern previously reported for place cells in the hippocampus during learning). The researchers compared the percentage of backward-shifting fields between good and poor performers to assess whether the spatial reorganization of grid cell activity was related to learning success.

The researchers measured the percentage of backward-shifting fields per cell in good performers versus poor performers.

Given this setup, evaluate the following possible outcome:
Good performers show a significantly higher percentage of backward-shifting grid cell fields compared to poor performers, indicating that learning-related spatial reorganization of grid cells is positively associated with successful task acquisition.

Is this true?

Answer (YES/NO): YES